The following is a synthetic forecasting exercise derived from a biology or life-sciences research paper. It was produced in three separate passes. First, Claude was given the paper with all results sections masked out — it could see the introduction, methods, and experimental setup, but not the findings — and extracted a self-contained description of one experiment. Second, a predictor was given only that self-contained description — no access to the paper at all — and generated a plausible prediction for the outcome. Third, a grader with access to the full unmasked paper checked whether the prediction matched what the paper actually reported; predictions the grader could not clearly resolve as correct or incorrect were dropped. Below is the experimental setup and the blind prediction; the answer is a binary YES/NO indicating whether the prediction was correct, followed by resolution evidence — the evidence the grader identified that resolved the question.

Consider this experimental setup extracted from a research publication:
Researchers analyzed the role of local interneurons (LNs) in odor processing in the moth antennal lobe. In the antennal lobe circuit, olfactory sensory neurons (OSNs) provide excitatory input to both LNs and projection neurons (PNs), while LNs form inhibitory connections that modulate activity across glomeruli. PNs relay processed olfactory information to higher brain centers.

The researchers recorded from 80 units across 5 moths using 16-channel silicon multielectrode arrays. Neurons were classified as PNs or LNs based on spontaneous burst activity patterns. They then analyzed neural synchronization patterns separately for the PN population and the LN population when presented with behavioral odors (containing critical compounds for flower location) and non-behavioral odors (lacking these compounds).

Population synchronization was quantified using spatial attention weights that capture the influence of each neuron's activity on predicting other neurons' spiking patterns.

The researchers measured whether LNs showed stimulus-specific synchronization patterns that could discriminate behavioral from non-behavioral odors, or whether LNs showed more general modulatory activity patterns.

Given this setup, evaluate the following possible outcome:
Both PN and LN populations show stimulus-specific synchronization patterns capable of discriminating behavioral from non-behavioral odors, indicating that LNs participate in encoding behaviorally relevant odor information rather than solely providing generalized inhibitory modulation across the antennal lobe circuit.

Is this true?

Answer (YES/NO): NO